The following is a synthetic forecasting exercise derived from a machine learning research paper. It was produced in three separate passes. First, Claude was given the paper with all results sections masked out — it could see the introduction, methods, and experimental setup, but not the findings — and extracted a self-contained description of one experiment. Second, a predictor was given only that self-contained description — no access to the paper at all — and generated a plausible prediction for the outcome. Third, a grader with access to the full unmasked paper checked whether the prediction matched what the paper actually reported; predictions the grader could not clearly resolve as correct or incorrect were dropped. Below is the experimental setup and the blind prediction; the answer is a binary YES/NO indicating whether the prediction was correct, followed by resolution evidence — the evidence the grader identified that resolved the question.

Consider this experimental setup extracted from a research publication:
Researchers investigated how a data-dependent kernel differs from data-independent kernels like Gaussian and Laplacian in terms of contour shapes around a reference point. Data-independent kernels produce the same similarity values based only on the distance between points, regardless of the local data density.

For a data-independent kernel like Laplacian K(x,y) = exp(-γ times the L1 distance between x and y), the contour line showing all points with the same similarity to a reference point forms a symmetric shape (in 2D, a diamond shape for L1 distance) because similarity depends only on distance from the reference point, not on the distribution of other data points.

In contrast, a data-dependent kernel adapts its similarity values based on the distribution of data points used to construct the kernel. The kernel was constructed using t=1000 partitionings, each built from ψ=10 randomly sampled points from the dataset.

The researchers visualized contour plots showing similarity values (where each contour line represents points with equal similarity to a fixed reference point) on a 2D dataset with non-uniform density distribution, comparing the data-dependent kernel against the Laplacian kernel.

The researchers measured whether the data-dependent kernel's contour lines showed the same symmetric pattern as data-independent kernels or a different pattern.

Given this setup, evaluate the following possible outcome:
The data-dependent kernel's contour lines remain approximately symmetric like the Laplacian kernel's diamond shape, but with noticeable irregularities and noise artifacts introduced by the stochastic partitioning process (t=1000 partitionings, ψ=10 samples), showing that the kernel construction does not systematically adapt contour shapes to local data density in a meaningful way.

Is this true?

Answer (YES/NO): NO